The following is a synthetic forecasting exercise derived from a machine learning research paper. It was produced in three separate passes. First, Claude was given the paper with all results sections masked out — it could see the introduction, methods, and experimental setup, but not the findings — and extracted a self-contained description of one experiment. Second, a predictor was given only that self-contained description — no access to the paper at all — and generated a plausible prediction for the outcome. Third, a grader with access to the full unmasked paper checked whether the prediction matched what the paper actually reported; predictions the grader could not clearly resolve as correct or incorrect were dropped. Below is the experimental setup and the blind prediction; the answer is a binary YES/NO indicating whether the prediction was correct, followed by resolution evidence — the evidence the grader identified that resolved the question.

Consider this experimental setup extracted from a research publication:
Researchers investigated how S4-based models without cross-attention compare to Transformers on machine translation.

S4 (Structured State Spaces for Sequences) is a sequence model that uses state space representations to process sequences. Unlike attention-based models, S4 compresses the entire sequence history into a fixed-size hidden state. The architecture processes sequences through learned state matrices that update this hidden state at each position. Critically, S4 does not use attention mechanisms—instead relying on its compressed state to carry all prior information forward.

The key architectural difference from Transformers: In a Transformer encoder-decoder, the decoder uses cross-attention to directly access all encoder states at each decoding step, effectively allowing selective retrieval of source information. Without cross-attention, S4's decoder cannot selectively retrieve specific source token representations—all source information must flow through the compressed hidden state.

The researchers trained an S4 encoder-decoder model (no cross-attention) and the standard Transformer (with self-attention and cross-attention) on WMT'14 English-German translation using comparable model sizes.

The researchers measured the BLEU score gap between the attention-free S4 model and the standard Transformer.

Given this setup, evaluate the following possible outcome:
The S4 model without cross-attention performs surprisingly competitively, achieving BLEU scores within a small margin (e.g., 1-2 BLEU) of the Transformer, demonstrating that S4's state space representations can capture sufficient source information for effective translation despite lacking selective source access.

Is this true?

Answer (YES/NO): NO